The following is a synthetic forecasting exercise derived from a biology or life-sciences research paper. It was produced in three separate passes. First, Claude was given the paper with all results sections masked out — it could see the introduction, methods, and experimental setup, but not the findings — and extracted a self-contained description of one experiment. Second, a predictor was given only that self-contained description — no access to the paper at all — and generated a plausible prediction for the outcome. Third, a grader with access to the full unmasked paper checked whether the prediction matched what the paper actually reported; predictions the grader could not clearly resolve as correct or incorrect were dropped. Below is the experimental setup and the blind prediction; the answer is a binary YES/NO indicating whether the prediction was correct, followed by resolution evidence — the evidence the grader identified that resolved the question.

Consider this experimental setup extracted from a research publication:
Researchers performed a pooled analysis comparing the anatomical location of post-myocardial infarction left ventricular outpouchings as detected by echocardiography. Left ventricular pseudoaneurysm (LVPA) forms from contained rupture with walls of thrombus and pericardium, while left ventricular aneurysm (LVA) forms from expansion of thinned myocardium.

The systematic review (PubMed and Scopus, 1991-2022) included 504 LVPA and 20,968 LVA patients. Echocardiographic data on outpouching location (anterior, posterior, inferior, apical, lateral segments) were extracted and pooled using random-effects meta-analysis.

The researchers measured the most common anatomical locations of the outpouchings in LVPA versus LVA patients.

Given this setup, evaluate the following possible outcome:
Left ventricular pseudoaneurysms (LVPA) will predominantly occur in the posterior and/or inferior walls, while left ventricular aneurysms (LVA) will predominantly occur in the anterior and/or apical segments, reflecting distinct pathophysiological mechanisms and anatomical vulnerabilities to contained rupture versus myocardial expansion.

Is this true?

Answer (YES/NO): YES